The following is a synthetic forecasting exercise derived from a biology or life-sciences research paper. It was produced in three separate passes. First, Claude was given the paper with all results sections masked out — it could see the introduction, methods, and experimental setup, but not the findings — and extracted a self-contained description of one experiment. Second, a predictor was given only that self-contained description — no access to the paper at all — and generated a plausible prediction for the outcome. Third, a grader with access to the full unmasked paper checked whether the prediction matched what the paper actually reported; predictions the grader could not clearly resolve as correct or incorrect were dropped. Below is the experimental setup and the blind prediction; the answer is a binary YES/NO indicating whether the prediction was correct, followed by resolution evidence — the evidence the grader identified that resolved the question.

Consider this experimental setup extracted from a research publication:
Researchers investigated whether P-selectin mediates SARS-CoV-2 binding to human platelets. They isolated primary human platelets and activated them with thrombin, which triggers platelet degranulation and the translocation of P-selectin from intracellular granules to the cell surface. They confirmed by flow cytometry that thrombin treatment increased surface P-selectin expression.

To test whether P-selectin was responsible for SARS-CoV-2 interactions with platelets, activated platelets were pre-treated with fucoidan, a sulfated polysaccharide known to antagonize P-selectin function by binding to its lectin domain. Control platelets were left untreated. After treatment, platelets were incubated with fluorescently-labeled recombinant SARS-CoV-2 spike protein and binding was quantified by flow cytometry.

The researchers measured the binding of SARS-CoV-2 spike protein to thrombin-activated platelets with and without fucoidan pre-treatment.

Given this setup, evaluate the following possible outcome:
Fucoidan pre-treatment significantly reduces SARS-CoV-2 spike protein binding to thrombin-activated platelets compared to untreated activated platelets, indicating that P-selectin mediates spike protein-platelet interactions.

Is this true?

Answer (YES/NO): YES